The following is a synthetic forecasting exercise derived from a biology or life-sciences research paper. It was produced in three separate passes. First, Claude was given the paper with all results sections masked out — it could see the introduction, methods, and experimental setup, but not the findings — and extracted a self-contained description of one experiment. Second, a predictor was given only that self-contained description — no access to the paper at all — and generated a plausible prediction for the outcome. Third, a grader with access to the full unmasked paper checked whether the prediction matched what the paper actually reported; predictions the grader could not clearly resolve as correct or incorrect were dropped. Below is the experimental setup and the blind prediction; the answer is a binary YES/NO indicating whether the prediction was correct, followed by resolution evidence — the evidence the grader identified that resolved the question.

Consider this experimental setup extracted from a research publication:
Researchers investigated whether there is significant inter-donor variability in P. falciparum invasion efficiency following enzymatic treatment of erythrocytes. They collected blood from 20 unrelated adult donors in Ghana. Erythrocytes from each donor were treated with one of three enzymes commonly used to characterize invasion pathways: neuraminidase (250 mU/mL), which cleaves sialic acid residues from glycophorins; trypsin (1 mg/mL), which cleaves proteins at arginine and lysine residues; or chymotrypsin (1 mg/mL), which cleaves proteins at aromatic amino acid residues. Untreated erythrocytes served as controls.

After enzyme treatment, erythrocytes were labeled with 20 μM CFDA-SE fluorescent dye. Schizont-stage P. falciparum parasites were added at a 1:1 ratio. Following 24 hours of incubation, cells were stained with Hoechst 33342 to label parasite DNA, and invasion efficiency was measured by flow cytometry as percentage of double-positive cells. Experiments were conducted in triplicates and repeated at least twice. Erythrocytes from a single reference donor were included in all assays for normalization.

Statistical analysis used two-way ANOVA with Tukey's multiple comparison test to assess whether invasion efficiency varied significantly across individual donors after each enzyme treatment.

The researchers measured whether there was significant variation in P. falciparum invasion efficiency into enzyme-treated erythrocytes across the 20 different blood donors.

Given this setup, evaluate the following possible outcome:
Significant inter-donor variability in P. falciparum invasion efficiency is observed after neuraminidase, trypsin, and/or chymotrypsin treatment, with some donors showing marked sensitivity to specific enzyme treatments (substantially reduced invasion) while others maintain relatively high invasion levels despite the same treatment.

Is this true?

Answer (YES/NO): YES